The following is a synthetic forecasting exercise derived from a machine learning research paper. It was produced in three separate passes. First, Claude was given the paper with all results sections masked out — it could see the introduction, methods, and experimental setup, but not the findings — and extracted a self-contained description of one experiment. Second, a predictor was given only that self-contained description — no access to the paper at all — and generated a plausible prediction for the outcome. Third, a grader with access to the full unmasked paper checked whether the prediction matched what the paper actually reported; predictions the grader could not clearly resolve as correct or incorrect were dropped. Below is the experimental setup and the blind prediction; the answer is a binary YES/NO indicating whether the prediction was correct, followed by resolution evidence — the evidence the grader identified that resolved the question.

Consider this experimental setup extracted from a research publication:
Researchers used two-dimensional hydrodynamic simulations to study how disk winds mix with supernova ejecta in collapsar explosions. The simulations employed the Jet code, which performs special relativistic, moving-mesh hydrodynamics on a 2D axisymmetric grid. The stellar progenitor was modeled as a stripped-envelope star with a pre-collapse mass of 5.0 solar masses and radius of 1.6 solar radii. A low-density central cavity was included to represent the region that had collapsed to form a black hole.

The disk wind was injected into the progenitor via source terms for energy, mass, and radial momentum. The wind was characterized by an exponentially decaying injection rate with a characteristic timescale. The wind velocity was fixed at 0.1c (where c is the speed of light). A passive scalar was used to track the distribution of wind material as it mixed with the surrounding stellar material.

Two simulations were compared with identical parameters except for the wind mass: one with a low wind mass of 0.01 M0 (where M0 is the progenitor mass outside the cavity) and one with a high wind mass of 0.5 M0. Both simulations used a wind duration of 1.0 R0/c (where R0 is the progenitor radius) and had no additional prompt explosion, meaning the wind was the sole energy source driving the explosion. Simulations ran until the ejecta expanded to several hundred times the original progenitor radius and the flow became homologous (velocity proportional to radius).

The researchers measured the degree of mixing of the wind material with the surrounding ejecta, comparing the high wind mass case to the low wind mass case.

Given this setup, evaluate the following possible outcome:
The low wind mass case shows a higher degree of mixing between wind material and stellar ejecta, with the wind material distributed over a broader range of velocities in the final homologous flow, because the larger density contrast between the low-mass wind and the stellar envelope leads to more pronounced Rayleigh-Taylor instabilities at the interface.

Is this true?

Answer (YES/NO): NO